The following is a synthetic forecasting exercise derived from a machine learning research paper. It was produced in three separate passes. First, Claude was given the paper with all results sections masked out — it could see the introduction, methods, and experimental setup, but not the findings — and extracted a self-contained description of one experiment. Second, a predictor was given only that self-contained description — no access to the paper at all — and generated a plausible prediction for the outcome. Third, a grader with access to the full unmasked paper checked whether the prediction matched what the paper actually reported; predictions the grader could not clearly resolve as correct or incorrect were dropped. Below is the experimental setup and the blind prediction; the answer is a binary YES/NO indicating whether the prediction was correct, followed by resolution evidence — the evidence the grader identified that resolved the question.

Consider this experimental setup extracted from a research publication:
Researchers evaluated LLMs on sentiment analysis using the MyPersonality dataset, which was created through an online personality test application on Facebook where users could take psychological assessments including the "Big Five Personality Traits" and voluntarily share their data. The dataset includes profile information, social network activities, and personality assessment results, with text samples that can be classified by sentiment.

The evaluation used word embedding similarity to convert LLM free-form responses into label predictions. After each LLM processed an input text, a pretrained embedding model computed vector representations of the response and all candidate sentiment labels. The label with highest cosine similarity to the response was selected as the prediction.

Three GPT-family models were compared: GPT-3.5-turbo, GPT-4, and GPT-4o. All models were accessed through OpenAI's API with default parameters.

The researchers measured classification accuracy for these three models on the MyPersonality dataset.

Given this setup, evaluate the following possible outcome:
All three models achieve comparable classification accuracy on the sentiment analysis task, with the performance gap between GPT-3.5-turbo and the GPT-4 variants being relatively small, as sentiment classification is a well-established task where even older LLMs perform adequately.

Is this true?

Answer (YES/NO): NO